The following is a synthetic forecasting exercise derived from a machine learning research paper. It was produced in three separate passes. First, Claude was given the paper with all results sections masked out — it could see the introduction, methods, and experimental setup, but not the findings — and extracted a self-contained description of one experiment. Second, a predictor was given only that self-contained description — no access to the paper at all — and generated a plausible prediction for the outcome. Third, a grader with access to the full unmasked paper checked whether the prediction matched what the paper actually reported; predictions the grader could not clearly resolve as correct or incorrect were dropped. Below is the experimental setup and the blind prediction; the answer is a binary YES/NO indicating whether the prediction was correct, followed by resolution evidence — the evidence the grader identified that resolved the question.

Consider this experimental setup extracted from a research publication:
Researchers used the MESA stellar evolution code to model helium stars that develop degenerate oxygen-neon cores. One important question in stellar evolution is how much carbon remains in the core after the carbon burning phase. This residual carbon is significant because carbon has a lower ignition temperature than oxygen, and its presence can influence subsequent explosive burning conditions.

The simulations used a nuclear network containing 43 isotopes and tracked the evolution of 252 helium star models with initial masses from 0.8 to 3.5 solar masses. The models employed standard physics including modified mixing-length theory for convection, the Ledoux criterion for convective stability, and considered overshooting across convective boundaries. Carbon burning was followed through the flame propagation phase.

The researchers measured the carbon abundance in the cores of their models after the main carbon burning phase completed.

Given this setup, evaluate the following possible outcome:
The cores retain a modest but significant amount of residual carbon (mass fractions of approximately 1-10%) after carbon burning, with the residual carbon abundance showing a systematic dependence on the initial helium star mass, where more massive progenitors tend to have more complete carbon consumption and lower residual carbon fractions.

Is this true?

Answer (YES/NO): NO